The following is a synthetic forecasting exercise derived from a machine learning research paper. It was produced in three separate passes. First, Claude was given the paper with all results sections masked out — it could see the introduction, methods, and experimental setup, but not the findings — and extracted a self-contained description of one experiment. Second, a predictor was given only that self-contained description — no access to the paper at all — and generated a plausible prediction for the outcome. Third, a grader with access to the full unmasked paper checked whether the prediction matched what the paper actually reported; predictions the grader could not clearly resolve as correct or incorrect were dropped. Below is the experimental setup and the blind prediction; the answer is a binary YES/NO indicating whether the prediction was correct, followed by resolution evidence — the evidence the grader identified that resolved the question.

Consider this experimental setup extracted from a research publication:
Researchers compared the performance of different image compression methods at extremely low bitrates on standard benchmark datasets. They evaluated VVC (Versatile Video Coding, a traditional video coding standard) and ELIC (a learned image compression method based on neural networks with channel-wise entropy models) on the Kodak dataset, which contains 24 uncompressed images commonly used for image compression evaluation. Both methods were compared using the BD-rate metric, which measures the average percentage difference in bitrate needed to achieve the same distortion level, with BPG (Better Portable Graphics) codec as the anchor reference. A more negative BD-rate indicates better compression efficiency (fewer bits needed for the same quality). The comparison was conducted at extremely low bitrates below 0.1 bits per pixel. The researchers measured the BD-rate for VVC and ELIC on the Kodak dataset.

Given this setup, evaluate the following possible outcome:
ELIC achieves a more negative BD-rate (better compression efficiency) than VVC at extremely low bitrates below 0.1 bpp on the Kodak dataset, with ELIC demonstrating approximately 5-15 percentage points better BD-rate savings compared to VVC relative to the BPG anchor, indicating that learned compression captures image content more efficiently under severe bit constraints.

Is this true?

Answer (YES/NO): NO